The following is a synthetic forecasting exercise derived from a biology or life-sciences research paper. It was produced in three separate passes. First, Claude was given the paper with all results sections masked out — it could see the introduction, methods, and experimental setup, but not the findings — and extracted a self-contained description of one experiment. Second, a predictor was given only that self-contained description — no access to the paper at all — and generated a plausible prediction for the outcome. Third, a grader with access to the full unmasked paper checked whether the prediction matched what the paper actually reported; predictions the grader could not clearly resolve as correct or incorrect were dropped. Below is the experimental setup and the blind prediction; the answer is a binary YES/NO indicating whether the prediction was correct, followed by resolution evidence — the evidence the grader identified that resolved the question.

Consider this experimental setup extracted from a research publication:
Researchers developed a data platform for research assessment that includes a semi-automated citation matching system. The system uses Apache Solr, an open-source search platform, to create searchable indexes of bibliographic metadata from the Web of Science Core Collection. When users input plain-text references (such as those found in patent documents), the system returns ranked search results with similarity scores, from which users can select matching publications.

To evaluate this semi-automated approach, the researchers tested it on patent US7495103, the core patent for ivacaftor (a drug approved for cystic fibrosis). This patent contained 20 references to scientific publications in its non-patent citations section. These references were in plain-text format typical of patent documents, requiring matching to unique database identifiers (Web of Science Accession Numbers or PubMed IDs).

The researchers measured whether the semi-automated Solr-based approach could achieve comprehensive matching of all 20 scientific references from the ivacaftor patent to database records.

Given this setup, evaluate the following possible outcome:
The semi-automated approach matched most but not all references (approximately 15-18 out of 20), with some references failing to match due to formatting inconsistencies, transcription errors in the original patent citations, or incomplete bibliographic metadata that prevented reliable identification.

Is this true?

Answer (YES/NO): YES